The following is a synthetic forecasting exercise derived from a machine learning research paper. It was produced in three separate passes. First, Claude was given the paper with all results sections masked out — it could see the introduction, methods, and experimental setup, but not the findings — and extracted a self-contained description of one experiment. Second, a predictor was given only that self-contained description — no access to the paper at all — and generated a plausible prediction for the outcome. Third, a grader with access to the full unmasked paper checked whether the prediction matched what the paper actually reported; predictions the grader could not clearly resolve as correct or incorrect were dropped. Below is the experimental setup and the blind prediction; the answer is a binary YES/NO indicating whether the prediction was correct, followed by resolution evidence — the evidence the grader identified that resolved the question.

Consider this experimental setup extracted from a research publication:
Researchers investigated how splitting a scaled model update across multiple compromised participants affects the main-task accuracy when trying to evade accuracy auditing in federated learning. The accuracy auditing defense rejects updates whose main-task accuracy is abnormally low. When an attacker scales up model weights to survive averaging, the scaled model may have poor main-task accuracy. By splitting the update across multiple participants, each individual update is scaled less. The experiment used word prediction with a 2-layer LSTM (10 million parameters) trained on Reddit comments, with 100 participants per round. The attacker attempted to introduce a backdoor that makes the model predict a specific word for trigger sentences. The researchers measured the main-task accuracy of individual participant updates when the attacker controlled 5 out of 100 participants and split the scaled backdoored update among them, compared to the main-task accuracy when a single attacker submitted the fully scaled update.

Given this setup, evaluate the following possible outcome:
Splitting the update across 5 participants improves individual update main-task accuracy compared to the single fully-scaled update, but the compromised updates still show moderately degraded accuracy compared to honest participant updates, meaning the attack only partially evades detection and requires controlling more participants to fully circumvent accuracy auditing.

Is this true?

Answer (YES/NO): NO